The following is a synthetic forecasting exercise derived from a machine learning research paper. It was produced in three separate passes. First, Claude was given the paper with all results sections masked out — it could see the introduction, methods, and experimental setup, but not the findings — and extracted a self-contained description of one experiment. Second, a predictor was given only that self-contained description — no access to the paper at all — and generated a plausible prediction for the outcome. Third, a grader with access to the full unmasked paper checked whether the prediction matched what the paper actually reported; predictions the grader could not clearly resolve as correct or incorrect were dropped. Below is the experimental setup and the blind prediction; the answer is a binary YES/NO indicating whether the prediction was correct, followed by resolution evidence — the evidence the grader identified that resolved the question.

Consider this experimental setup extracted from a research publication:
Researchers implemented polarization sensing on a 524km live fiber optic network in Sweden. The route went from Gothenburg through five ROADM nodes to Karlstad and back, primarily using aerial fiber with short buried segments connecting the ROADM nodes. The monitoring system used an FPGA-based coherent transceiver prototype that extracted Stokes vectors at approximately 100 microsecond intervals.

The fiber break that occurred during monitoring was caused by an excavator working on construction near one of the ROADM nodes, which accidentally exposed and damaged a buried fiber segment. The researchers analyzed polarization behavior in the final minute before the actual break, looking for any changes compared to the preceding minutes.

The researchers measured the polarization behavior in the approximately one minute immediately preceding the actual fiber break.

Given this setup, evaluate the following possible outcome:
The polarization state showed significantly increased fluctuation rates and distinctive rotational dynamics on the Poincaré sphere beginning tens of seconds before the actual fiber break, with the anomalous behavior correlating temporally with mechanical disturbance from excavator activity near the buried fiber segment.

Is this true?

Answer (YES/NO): NO